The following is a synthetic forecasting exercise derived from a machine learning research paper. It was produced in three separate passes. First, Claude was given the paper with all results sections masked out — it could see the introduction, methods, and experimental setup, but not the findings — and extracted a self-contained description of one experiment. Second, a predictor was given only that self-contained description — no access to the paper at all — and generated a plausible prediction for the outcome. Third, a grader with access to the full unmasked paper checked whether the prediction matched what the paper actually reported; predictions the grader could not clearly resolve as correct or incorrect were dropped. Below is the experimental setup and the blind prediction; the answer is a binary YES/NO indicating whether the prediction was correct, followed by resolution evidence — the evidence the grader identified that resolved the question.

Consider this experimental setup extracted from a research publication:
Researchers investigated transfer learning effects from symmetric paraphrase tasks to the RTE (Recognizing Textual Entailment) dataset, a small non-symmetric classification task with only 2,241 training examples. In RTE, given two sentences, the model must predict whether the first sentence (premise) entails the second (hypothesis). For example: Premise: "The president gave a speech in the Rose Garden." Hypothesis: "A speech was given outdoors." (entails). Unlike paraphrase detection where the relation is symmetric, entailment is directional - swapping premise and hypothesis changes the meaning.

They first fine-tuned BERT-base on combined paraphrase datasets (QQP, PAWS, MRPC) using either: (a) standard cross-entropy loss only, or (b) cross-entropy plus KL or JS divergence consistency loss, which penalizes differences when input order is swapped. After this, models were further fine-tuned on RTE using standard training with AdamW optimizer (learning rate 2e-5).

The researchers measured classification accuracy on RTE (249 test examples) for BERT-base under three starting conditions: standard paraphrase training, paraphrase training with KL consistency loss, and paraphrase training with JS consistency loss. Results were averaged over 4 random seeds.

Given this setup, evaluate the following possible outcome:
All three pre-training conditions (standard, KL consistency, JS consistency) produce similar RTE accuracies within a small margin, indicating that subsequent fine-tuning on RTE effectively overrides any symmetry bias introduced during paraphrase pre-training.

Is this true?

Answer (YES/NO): NO